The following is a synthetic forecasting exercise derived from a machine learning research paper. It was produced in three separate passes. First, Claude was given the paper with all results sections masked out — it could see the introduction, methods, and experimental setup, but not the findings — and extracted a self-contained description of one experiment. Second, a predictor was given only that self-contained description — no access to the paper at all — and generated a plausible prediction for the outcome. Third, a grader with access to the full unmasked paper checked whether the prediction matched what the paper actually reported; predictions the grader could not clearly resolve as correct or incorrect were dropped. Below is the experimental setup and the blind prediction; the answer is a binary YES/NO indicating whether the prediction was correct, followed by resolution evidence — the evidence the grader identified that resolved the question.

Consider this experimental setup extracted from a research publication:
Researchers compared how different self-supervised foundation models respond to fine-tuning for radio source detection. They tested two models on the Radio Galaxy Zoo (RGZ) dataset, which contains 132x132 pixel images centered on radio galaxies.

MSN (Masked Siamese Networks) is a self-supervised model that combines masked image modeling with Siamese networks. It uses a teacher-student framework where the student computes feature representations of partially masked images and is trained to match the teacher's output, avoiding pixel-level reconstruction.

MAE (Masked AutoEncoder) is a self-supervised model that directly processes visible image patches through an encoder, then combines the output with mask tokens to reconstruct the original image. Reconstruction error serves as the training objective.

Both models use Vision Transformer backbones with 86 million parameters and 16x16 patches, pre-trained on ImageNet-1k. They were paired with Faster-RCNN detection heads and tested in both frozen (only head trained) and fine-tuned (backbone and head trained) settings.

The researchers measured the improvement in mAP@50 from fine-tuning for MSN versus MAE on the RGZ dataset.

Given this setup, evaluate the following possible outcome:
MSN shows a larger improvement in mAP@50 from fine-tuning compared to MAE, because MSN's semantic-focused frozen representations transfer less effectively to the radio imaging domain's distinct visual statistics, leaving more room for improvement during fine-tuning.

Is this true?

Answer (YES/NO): NO